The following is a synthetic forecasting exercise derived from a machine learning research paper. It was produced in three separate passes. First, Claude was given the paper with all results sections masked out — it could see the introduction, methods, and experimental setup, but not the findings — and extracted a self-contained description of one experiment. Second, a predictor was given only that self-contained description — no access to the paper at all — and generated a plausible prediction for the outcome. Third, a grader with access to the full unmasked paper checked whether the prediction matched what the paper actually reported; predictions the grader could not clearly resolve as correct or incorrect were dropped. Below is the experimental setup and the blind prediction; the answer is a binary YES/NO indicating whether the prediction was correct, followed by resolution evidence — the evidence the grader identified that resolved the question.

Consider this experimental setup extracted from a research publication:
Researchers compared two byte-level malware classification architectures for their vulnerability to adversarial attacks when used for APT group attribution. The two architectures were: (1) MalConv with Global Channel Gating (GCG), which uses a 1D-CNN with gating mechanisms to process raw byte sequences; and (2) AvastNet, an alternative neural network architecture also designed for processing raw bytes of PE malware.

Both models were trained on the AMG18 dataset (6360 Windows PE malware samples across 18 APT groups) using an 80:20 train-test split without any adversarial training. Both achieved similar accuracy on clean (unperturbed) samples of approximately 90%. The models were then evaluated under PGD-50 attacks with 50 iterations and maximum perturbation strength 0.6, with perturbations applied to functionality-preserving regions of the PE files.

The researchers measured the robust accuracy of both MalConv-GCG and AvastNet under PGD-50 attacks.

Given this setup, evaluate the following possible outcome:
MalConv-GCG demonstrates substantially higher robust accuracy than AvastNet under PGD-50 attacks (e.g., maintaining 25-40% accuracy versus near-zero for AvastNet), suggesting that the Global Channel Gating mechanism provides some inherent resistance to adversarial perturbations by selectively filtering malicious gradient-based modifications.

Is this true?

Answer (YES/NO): NO